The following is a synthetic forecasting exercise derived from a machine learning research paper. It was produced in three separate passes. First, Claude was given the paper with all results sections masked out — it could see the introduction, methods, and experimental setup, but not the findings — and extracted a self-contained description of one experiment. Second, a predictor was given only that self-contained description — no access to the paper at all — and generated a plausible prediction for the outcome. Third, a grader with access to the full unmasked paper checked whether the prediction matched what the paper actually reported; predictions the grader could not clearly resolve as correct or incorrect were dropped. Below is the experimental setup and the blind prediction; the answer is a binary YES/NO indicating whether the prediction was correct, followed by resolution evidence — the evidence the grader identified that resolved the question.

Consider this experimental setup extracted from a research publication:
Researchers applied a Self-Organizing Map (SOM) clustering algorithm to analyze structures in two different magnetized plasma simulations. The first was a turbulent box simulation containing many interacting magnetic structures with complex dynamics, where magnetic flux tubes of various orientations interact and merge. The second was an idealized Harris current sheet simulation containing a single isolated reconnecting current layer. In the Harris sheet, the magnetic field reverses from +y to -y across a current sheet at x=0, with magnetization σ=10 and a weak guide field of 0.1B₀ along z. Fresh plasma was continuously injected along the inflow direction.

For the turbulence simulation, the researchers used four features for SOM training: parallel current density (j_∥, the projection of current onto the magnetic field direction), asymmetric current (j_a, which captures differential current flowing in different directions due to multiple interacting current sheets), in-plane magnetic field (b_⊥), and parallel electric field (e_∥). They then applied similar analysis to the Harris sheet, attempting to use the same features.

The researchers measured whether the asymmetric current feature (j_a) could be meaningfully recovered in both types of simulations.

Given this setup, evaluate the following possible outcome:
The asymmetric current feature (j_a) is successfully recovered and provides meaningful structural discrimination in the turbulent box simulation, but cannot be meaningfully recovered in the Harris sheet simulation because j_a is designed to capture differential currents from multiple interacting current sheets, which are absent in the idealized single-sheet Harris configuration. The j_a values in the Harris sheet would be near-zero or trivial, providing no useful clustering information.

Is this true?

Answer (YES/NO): YES